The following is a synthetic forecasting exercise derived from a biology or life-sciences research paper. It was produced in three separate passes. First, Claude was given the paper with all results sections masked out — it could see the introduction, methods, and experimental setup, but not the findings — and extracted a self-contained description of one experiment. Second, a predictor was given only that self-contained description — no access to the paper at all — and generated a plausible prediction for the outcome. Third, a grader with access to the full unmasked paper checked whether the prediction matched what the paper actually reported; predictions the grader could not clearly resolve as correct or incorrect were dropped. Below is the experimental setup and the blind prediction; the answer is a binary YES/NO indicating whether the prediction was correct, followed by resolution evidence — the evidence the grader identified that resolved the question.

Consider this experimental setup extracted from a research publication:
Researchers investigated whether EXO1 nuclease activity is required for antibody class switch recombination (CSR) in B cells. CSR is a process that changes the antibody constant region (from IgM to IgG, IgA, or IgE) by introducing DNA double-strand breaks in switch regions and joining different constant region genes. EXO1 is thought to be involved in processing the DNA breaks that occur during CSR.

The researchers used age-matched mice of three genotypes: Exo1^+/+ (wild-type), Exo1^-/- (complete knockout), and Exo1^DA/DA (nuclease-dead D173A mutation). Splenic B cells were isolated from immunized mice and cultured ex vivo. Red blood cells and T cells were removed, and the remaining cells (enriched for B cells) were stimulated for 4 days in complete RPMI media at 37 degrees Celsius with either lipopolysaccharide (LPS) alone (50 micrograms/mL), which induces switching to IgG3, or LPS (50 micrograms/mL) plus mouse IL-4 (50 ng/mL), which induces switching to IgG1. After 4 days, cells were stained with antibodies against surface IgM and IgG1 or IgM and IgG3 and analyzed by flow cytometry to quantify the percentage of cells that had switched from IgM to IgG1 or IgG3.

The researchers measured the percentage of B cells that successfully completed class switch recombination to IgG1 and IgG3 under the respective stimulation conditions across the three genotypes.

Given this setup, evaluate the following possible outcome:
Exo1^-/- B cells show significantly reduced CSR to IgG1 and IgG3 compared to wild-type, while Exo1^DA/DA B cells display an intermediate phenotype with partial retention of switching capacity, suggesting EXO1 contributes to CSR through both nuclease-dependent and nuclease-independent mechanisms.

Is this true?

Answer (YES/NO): NO